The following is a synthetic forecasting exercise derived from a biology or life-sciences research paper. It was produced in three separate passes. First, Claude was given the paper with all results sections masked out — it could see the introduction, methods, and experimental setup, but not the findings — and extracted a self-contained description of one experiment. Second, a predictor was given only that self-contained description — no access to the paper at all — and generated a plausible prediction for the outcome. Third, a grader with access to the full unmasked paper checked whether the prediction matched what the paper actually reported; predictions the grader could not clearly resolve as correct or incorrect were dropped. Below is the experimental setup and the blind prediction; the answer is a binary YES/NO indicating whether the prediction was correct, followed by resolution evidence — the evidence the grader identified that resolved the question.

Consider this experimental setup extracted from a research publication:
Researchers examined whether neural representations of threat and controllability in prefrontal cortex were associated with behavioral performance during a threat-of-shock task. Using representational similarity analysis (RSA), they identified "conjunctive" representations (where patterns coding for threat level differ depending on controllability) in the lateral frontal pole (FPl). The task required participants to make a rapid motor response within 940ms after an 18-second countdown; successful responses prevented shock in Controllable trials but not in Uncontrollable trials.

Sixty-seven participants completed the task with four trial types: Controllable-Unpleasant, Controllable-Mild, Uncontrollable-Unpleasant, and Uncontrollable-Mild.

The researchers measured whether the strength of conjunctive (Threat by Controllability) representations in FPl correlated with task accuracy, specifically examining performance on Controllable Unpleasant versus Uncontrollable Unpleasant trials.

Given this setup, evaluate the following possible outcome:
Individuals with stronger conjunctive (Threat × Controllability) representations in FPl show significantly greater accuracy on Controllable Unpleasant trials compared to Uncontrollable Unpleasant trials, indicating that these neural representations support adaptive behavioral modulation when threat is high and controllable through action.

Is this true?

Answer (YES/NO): YES